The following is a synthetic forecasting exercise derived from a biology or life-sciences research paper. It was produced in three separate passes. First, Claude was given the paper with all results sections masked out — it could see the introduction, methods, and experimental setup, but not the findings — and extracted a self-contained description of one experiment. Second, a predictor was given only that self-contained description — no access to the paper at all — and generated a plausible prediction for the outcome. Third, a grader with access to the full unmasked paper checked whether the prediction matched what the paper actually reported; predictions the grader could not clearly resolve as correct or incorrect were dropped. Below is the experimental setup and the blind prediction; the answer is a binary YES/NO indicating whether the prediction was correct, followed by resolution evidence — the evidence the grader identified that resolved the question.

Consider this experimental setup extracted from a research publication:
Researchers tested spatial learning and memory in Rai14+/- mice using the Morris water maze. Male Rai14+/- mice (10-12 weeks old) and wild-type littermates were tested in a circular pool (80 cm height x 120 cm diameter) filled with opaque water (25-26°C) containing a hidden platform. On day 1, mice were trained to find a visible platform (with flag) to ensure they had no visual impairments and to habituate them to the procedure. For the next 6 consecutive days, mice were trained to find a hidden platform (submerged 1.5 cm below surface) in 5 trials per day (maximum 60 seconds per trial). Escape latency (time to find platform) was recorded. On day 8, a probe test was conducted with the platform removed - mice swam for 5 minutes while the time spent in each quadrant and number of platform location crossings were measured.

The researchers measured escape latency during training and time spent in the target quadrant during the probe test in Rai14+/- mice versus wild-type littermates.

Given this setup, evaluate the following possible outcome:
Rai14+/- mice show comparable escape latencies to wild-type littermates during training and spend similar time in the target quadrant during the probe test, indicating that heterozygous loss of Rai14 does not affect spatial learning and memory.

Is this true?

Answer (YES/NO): NO